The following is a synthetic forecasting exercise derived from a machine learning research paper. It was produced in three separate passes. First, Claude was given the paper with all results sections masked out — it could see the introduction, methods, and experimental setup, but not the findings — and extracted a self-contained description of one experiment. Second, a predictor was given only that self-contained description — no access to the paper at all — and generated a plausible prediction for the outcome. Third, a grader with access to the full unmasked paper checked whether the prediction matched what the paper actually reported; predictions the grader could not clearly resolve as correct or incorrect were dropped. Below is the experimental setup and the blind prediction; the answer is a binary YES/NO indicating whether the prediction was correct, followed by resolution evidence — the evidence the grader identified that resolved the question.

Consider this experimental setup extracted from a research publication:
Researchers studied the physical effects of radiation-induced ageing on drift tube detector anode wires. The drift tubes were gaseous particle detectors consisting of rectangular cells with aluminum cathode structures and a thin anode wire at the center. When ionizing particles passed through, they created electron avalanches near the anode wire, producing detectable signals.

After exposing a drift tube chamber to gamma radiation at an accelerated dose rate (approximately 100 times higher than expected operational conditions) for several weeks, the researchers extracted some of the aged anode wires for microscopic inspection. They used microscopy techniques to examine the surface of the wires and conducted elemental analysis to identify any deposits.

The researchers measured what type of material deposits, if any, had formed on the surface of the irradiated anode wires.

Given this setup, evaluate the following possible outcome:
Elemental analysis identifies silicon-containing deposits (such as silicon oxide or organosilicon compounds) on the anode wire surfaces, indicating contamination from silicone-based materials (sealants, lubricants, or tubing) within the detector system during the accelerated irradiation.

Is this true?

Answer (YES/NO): NO